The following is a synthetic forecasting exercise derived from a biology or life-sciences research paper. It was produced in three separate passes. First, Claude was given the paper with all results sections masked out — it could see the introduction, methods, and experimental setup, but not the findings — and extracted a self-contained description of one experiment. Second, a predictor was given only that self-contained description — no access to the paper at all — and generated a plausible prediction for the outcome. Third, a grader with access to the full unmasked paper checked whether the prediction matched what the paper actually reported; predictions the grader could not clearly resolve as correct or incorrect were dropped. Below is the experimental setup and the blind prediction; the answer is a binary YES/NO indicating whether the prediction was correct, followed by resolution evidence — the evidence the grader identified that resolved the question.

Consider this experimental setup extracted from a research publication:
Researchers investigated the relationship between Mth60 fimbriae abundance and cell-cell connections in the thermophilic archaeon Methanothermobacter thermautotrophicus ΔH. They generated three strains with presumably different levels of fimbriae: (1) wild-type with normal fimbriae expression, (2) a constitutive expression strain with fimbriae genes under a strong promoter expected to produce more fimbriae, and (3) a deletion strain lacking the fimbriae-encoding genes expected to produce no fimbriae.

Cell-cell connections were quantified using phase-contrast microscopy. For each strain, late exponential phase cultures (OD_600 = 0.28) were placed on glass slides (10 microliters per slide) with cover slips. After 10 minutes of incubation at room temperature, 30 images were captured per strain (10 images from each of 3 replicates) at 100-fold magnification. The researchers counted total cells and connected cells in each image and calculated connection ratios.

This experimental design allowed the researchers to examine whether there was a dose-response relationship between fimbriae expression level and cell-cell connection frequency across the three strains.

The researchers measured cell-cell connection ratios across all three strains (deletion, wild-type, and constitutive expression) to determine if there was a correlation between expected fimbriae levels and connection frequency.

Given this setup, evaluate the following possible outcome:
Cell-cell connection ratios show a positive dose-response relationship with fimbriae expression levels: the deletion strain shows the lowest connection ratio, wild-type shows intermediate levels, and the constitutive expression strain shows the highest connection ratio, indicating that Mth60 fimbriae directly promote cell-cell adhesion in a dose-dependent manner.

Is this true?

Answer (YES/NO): YES